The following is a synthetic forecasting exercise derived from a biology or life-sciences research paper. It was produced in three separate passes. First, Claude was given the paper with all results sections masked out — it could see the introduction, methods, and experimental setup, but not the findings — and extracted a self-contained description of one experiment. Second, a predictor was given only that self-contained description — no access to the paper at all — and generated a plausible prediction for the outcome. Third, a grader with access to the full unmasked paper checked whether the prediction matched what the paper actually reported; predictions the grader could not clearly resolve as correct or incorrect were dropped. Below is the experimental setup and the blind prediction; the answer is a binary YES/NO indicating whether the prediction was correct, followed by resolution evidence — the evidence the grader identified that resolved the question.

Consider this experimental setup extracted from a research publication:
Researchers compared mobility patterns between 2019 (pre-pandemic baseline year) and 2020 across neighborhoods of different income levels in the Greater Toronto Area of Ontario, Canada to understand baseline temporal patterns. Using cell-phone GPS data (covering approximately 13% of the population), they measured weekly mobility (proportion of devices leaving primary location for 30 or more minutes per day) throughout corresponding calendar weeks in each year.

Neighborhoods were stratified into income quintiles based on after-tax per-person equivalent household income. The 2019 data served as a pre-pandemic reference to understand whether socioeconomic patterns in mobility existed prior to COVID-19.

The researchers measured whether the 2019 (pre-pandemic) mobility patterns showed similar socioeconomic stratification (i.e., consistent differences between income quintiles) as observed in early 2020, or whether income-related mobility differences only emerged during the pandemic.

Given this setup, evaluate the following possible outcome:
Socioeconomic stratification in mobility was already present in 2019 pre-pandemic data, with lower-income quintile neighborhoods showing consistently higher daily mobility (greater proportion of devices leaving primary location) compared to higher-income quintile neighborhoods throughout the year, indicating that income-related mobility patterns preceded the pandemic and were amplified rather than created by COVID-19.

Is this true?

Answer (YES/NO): NO